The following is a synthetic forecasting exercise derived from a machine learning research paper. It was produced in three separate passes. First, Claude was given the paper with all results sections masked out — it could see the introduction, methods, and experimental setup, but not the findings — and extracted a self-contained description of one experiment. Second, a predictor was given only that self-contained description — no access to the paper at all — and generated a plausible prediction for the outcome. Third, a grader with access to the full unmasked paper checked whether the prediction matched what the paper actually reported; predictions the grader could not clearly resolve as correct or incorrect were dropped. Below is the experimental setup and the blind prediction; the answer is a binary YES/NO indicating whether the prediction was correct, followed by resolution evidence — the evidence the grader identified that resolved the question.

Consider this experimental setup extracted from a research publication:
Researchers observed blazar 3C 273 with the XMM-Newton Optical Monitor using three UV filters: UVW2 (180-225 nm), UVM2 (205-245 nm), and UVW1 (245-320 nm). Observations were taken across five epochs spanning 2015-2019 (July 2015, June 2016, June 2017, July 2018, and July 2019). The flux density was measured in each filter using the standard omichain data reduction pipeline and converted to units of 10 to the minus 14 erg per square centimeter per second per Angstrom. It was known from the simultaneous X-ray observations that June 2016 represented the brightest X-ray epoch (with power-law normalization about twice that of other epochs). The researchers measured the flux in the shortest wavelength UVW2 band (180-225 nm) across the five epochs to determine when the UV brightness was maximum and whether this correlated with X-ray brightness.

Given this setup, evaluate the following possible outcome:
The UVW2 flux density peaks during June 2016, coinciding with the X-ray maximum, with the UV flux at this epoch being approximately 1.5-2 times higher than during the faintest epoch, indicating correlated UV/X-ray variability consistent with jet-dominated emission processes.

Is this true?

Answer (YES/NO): NO